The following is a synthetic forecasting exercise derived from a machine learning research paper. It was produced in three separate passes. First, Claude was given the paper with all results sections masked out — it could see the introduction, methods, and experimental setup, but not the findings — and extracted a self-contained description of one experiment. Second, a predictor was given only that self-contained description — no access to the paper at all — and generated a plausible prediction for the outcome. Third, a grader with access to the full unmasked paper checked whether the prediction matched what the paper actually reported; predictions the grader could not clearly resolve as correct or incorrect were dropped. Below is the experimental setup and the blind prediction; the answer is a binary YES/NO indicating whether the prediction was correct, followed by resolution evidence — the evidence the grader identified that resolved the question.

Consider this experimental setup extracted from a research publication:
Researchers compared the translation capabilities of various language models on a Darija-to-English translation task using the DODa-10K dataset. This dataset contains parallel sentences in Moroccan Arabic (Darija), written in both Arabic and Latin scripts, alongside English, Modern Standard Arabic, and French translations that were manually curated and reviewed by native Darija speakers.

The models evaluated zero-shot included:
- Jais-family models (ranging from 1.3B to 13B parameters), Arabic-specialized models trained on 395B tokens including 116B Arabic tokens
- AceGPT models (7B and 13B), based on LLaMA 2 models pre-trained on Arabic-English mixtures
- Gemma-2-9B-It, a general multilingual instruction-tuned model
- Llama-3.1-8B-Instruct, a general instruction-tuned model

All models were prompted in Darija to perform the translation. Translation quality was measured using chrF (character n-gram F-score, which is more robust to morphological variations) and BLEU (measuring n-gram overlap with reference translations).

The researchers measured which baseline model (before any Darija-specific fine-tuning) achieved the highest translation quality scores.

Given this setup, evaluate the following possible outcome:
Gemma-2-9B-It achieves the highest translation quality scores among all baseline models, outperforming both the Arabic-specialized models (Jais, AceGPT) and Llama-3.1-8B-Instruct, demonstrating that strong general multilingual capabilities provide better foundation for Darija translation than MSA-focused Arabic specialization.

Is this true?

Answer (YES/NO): YES